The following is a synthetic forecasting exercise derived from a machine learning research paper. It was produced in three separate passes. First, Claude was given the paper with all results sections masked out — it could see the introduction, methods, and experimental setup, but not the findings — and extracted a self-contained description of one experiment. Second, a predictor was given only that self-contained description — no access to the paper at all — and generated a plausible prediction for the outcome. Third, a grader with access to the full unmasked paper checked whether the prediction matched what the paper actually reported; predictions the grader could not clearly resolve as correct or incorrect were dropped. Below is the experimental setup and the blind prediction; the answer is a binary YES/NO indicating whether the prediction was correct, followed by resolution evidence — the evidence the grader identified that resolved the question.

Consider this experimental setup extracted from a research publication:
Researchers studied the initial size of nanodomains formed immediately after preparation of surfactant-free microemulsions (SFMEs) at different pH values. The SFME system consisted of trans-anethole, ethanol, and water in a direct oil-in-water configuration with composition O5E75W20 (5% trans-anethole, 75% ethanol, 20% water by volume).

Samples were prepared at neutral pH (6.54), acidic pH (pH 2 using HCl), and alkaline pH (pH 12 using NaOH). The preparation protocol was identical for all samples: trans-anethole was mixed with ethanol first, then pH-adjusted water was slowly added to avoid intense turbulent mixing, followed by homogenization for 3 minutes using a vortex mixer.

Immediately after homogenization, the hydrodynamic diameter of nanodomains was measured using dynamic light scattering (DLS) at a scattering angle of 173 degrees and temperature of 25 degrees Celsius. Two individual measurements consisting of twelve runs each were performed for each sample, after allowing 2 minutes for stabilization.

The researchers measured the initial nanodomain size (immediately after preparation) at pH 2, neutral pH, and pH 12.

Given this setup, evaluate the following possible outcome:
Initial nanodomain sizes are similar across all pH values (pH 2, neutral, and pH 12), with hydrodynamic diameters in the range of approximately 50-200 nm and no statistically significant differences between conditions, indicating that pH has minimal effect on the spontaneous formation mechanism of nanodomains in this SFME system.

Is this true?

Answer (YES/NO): NO